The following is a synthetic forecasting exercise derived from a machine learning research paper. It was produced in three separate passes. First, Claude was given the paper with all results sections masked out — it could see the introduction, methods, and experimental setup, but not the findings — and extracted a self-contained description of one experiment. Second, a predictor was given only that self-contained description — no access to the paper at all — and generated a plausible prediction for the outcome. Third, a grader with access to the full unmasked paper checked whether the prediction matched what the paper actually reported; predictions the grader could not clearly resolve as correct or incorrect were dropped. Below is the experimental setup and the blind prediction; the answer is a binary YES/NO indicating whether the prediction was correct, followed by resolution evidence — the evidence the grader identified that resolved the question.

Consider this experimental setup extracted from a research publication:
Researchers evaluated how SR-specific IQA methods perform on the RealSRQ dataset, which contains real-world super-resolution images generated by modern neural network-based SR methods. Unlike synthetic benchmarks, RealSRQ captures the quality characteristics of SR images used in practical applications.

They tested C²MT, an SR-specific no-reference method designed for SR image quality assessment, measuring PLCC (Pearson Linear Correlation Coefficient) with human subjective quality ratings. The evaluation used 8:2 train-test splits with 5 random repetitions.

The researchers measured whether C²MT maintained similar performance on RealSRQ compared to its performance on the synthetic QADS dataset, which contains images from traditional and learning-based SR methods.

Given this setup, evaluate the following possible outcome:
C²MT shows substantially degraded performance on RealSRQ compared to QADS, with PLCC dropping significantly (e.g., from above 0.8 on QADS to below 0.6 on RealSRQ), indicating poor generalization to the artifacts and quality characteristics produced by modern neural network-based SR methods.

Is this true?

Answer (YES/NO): NO